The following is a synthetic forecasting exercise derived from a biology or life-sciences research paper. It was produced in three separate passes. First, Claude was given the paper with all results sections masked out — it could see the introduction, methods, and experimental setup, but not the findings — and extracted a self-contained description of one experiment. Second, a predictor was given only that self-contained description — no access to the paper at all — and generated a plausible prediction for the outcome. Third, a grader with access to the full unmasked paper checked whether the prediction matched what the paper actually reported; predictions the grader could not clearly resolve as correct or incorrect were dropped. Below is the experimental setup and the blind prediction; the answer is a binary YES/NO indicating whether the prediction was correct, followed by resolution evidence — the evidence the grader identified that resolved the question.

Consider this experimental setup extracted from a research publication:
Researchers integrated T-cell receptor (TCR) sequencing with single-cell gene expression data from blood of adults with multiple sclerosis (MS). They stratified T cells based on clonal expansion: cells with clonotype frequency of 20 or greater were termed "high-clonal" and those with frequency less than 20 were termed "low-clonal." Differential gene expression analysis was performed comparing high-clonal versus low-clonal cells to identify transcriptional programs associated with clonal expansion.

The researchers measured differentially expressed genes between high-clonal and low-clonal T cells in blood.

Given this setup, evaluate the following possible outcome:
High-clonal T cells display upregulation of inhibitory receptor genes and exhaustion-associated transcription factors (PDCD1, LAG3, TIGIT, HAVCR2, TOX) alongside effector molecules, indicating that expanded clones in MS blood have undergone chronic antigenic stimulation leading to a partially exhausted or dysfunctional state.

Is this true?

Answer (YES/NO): NO